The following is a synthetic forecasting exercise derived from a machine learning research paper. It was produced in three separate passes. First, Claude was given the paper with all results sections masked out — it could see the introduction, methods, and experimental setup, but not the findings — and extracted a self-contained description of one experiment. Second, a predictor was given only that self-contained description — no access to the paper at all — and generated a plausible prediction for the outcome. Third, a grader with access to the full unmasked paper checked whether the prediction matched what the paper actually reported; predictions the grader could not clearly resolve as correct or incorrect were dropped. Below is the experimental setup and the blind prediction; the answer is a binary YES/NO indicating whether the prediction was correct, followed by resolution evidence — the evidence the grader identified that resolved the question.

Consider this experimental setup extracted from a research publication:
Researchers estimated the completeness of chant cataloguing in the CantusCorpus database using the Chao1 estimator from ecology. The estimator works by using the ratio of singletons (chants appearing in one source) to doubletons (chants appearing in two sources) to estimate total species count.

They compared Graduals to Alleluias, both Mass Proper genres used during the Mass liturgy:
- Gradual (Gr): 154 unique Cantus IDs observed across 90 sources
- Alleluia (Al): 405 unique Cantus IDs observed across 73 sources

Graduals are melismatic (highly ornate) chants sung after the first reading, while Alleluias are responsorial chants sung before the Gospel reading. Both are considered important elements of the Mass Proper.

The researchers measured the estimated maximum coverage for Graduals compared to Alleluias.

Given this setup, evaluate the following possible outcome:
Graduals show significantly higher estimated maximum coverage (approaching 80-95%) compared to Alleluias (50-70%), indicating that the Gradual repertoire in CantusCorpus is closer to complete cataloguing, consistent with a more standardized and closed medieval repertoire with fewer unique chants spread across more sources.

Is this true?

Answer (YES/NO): NO